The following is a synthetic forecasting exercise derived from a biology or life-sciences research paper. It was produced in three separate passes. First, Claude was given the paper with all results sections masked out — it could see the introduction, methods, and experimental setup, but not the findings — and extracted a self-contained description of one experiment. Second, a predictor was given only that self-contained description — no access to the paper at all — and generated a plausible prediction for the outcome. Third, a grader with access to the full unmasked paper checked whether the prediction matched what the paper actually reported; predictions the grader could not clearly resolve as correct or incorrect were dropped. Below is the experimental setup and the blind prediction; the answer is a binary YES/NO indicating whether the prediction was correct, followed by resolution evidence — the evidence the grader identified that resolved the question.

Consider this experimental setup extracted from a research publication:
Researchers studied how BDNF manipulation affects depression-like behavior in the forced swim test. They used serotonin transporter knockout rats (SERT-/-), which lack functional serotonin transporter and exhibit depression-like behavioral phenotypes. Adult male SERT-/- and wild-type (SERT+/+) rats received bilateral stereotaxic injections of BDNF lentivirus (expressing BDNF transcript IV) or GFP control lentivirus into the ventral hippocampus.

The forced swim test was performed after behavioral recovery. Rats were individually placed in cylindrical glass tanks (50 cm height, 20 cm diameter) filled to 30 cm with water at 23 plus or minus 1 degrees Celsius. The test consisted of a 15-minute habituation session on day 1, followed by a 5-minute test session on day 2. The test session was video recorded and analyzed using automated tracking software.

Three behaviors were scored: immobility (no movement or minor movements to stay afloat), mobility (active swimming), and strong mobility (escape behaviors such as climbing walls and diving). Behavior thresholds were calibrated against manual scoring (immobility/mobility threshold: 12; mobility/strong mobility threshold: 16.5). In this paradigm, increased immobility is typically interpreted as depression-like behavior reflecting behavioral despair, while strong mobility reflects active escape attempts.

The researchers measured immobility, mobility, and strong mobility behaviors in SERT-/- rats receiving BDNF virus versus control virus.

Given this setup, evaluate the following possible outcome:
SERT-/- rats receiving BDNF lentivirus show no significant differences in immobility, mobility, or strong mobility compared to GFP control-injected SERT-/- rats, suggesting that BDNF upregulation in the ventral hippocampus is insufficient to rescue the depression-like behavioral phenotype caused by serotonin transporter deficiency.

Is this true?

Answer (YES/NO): NO